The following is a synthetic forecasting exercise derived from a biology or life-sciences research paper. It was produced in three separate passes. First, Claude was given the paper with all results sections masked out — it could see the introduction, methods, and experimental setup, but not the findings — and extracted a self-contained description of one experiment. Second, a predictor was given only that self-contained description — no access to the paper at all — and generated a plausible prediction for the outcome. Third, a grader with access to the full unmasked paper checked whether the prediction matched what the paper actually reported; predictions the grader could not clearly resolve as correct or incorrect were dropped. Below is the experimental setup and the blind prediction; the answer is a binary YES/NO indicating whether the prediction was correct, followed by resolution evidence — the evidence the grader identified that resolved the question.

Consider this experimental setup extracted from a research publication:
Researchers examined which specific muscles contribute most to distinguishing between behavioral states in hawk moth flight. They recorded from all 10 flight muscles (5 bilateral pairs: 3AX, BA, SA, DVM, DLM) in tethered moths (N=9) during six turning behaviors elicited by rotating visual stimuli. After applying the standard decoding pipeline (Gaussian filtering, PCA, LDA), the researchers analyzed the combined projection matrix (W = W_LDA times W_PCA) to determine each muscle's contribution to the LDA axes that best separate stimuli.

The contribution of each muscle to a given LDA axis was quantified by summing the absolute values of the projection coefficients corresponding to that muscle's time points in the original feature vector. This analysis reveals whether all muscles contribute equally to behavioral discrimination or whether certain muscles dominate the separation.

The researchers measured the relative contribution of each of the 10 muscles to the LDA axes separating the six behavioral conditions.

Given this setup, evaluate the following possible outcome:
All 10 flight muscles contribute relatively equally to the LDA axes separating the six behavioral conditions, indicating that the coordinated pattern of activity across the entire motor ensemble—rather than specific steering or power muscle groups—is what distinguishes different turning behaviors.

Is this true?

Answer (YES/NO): NO